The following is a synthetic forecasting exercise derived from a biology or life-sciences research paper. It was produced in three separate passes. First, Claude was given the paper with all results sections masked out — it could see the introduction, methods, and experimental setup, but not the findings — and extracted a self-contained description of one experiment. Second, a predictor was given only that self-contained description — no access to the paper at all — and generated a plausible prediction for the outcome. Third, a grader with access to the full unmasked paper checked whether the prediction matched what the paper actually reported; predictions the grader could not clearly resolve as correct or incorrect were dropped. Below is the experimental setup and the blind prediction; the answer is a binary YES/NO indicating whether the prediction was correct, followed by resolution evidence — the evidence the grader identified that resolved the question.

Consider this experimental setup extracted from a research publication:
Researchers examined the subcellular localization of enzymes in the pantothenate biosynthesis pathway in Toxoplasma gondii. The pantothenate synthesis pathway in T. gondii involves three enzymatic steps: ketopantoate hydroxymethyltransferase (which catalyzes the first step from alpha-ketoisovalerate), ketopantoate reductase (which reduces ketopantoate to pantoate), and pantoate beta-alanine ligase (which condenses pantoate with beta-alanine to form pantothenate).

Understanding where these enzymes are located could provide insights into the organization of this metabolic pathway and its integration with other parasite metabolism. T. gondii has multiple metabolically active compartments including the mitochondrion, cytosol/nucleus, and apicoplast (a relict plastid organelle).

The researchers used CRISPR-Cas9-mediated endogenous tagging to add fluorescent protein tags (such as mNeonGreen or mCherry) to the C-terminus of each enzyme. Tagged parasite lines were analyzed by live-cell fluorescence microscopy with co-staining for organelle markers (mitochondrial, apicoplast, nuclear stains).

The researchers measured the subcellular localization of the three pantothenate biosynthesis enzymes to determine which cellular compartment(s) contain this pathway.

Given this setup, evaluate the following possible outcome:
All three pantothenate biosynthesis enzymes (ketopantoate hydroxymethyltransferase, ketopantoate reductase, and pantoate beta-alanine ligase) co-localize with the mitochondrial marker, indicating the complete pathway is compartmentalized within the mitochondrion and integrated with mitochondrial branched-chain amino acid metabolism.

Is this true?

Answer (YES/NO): NO